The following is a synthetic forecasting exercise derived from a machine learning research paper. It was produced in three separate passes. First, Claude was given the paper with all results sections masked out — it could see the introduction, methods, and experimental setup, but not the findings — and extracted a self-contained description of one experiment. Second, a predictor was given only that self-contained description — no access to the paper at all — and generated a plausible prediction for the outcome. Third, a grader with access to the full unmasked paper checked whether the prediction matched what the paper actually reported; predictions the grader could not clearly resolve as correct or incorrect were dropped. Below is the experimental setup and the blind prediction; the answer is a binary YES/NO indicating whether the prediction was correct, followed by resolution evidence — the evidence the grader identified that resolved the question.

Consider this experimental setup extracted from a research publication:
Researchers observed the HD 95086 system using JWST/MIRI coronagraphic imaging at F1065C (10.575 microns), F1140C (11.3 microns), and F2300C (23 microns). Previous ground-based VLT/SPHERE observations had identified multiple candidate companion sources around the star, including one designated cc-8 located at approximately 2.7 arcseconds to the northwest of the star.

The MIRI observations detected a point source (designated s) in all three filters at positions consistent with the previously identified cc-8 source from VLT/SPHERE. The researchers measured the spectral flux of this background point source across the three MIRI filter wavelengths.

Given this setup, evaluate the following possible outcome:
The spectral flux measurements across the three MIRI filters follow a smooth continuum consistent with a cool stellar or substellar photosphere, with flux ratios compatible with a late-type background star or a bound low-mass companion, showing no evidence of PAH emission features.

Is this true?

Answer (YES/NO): NO